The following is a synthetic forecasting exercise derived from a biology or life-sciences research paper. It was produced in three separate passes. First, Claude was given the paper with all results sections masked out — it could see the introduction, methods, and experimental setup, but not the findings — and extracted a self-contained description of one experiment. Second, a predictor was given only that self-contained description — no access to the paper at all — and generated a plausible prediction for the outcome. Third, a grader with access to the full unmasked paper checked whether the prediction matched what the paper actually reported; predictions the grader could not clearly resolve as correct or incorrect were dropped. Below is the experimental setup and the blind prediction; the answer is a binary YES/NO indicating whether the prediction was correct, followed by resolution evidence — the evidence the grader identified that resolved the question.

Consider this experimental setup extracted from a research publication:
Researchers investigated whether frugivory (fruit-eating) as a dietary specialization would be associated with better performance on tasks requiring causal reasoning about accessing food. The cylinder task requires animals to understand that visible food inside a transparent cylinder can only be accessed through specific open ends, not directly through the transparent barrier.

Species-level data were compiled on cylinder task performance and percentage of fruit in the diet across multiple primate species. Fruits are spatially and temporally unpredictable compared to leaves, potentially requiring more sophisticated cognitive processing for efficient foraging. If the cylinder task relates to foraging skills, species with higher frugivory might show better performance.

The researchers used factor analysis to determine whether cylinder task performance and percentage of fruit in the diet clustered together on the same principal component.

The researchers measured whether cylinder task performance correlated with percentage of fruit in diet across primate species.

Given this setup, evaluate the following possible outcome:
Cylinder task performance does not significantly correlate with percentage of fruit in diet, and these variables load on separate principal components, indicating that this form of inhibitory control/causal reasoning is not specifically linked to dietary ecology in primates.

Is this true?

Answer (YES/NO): NO